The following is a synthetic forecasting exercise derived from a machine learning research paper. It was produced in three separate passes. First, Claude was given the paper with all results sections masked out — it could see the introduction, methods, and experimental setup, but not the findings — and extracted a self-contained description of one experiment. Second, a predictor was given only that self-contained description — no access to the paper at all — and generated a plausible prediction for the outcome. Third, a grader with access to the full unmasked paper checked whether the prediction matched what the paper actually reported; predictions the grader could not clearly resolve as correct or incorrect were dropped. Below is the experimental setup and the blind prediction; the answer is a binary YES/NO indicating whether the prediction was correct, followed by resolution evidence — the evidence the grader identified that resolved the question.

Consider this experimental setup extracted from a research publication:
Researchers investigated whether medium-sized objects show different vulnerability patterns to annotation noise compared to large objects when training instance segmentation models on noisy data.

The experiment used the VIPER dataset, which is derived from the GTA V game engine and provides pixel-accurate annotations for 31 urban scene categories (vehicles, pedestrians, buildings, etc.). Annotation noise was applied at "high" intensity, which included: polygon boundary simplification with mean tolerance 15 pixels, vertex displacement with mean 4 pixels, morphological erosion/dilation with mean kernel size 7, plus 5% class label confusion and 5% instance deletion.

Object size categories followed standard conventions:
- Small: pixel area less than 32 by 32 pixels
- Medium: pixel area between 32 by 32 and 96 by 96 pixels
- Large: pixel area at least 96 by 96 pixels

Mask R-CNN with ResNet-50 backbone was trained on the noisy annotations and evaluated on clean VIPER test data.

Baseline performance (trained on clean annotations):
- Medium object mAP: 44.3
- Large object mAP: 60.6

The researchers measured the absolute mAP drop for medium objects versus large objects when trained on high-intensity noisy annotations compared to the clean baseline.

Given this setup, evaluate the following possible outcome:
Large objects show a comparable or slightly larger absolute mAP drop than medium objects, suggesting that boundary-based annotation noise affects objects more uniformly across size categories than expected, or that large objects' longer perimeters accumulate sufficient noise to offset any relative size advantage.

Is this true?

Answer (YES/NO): NO